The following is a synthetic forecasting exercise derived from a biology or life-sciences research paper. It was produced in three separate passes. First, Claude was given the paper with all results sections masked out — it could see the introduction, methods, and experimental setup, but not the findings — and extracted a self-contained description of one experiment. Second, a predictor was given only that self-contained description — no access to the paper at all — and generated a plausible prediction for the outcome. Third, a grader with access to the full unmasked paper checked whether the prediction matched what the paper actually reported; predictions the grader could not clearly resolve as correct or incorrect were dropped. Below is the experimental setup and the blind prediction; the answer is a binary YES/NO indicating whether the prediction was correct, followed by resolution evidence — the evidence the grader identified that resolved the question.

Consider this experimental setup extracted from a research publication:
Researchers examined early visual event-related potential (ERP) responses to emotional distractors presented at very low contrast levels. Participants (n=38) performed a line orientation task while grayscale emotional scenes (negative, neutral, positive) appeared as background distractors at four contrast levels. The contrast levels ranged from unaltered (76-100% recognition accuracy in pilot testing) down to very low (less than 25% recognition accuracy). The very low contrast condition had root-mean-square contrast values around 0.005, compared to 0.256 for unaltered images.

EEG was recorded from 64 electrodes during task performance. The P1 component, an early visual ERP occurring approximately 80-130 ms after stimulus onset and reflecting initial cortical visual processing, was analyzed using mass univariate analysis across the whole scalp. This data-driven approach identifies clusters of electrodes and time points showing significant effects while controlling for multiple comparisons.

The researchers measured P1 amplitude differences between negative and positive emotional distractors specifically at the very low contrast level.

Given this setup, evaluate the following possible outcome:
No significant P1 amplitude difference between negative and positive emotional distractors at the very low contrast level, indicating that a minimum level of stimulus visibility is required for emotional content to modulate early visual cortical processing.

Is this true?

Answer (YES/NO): NO